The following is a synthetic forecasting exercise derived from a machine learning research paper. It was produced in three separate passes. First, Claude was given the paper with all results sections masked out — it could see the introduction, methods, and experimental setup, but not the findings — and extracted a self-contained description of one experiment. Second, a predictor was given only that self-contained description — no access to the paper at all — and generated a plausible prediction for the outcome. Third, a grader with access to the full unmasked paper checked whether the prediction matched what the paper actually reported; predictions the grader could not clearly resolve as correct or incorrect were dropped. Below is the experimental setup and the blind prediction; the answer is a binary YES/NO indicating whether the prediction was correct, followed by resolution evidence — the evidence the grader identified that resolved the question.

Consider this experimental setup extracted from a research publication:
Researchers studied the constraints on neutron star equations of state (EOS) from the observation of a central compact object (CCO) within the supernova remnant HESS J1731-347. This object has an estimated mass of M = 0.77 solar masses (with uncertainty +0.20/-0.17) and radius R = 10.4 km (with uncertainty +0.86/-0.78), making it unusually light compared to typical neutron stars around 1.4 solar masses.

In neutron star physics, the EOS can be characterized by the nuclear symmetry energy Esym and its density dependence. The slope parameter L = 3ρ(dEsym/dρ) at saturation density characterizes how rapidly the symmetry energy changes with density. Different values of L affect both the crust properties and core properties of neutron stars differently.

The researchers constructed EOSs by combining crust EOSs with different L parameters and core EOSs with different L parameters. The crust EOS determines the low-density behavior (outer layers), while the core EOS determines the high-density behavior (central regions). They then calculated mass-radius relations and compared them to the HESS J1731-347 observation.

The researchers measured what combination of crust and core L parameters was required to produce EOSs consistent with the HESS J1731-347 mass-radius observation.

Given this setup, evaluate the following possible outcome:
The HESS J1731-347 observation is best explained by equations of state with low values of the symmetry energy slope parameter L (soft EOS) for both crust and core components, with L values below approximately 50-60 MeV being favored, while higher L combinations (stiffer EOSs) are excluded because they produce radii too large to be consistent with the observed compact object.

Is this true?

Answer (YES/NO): NO